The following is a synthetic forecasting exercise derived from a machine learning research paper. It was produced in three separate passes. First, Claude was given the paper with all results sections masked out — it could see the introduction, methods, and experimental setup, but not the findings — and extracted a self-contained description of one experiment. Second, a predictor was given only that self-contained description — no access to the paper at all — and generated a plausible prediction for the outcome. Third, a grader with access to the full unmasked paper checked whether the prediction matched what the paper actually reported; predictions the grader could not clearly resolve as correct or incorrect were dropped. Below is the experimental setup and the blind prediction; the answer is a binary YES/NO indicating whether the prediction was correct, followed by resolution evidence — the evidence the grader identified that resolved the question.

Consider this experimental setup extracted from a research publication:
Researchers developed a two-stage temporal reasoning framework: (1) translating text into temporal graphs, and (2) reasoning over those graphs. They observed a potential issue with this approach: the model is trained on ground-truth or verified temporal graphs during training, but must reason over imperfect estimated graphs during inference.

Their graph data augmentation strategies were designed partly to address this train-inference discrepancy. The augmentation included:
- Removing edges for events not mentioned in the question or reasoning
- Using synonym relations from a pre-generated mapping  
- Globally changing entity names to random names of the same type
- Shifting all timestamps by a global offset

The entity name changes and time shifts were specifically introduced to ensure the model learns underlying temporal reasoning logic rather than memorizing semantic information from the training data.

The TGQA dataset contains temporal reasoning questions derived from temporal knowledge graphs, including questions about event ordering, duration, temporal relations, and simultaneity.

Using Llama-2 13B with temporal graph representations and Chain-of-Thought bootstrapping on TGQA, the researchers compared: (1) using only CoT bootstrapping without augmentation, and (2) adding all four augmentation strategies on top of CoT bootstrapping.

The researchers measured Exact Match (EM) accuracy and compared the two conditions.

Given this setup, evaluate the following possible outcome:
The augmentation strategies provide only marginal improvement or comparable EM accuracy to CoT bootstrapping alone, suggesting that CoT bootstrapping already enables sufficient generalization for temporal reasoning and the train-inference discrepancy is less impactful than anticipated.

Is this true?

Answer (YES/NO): NO